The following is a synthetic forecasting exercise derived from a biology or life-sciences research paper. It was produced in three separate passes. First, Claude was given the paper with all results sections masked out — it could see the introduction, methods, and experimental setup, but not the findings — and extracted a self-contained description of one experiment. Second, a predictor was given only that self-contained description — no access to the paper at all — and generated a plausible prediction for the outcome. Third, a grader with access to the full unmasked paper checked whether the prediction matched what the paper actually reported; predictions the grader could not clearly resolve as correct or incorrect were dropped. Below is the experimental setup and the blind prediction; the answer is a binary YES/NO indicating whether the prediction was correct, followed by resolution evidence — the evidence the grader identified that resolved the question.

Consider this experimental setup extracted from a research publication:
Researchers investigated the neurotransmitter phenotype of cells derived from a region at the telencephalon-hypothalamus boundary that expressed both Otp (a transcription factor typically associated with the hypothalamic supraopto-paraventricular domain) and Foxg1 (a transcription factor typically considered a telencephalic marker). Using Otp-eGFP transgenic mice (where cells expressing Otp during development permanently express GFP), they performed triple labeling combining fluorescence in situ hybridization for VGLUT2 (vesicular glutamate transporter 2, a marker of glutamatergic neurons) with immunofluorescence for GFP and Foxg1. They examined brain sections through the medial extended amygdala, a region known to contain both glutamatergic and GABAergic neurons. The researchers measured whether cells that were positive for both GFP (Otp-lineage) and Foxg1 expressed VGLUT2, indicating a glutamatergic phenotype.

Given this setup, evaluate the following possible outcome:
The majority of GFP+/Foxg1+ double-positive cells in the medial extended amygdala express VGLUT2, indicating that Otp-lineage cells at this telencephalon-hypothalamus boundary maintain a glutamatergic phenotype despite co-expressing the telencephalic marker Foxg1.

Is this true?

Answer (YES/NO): YES